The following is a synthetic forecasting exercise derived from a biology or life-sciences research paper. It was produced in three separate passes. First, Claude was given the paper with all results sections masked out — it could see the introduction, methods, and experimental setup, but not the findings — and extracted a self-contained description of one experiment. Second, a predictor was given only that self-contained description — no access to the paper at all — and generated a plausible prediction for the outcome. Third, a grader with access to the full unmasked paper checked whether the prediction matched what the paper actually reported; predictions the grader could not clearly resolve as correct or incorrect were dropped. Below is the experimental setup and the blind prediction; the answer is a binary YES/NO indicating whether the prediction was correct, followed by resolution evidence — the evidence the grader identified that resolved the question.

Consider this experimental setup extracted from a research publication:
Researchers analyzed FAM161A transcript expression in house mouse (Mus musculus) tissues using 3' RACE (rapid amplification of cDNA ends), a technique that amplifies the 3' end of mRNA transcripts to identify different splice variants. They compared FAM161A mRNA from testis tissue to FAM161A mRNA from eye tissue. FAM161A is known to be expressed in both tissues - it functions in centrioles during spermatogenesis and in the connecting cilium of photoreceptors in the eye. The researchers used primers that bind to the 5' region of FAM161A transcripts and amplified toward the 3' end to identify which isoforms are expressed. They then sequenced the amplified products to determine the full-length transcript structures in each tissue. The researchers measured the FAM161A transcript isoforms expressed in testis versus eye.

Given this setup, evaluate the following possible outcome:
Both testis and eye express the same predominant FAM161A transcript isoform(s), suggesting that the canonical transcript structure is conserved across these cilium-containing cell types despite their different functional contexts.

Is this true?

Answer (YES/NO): NO